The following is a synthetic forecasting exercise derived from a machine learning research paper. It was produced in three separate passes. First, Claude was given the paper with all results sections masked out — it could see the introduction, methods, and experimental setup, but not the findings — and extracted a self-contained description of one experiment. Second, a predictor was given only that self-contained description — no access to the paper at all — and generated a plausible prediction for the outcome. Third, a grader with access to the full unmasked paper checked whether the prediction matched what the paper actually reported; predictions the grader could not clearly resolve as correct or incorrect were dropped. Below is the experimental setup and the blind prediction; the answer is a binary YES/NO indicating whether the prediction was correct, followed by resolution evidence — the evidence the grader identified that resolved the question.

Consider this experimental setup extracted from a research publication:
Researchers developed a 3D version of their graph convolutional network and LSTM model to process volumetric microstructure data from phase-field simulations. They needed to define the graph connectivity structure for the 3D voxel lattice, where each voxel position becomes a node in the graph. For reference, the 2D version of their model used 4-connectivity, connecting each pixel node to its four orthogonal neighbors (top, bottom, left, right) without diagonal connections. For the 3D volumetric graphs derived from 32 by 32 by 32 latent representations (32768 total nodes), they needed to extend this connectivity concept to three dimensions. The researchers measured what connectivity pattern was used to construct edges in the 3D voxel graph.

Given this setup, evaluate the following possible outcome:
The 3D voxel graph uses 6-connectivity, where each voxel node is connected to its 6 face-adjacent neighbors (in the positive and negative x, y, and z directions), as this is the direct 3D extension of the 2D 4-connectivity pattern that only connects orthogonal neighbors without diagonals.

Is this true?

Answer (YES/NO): YES